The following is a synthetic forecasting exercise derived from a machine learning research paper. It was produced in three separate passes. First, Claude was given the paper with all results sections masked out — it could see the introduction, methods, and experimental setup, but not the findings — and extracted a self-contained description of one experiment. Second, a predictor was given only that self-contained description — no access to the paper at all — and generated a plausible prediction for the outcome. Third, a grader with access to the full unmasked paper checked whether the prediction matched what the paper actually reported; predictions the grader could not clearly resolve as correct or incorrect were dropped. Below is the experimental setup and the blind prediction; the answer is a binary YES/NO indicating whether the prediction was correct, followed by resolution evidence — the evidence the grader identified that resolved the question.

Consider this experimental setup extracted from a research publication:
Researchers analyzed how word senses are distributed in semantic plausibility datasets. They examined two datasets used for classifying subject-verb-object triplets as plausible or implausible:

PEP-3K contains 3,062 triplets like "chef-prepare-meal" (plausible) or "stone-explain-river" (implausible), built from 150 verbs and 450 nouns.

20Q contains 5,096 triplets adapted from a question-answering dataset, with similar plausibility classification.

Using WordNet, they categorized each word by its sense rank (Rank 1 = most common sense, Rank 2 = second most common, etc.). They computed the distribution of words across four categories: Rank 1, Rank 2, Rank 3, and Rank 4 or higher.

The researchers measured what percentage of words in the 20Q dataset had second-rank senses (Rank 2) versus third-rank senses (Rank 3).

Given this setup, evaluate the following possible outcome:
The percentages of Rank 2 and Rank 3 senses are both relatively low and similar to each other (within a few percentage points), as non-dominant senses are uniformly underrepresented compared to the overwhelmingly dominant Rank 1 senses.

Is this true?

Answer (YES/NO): NO